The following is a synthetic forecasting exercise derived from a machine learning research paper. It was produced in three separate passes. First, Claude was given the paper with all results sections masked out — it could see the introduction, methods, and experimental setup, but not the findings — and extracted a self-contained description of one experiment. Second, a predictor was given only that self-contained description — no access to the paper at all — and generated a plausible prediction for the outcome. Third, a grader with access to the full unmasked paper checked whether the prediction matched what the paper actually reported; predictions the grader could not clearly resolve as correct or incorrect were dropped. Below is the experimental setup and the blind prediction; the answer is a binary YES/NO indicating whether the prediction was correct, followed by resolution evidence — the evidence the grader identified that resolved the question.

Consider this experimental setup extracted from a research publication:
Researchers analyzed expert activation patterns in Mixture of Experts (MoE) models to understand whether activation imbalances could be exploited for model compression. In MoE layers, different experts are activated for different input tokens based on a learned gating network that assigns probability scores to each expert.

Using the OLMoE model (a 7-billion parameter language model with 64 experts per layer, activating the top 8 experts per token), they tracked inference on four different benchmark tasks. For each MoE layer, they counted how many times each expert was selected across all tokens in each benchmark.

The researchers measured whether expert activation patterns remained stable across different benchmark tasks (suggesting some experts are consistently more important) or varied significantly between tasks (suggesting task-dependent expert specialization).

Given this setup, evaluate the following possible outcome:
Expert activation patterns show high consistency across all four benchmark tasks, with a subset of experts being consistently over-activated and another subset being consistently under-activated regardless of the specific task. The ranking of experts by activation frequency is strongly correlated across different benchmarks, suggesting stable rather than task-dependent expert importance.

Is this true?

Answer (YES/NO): NO